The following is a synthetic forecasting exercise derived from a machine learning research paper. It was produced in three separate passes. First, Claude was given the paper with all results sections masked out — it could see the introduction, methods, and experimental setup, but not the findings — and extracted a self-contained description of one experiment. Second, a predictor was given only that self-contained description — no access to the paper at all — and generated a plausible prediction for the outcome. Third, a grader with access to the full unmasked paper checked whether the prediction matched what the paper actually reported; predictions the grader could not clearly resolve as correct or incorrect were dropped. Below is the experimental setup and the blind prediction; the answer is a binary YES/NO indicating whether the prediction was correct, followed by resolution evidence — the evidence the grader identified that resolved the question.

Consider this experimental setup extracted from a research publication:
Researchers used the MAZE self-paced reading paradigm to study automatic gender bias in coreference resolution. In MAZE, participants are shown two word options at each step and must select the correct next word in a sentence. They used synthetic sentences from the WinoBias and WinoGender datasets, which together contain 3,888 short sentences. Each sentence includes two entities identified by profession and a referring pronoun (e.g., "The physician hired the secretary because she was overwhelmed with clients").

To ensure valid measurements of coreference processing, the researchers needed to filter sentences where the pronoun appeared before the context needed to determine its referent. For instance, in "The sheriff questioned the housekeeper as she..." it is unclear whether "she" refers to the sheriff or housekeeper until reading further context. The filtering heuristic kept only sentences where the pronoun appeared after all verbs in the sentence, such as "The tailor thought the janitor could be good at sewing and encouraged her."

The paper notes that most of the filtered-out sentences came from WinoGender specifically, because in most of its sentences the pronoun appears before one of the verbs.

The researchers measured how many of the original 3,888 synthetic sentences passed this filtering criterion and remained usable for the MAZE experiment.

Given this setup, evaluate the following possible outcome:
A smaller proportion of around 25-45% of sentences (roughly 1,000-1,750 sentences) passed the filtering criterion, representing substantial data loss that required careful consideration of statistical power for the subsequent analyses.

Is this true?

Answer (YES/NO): NO